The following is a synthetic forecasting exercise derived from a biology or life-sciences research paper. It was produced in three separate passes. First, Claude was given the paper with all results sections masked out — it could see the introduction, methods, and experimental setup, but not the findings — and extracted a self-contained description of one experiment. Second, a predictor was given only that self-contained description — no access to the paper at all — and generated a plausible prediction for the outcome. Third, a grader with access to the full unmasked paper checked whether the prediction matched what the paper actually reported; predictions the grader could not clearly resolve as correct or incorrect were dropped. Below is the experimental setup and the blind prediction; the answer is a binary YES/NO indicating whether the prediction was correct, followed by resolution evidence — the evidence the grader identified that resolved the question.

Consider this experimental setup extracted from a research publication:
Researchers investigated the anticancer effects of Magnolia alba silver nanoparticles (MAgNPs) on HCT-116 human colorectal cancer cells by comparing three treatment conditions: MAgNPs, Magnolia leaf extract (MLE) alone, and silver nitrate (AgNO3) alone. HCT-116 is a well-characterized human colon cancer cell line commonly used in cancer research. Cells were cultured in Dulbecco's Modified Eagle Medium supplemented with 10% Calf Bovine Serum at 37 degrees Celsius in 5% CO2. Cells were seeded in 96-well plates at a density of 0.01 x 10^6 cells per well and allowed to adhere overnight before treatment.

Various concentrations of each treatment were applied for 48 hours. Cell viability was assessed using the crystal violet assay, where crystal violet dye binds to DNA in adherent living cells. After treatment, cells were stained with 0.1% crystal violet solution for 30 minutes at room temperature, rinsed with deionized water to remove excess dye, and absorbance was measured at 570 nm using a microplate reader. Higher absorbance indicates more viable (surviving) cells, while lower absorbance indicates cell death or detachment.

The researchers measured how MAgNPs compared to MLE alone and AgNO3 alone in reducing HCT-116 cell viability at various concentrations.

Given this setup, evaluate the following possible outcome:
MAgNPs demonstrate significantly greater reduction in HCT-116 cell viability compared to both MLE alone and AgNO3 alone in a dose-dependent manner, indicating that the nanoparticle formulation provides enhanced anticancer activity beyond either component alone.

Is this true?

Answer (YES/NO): NO